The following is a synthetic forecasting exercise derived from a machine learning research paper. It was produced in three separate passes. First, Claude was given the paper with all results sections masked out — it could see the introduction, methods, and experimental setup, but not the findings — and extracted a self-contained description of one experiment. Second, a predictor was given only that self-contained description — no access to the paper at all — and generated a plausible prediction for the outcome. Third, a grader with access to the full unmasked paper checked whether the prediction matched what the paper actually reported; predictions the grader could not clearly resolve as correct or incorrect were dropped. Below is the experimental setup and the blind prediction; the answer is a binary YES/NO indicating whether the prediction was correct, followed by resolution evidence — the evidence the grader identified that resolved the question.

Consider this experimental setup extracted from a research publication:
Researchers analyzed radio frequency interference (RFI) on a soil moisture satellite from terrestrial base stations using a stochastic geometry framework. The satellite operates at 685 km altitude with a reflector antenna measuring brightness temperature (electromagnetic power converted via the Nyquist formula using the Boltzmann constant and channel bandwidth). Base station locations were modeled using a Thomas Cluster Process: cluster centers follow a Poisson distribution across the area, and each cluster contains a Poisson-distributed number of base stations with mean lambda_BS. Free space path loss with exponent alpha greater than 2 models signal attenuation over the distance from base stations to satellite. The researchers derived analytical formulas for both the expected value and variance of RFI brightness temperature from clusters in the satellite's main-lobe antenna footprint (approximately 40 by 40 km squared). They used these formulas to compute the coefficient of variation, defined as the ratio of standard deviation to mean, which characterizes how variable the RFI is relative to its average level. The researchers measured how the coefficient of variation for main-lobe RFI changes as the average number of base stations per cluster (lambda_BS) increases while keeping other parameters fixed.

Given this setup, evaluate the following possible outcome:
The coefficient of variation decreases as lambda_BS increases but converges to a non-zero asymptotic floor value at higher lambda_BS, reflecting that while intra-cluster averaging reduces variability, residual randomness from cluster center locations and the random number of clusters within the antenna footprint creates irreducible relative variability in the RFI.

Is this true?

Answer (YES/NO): YES